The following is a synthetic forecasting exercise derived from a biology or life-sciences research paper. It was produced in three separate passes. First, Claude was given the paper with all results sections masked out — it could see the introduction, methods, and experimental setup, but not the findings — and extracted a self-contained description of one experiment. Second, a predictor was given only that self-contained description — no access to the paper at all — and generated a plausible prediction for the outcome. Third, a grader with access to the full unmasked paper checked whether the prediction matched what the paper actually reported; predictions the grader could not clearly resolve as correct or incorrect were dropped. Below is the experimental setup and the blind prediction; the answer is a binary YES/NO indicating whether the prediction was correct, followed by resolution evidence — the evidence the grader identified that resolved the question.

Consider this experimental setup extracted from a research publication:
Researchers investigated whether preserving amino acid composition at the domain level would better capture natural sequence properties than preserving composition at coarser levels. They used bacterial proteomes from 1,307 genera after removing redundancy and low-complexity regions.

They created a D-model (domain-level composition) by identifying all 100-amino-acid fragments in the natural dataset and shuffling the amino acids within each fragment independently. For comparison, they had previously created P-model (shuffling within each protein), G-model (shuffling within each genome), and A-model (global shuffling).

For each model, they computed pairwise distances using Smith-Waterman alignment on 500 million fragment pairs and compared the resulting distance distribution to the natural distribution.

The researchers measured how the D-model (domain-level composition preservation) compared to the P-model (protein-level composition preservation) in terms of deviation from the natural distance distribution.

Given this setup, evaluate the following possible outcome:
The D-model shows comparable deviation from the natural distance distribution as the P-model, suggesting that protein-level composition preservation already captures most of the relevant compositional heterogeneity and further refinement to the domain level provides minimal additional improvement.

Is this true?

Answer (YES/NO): YES